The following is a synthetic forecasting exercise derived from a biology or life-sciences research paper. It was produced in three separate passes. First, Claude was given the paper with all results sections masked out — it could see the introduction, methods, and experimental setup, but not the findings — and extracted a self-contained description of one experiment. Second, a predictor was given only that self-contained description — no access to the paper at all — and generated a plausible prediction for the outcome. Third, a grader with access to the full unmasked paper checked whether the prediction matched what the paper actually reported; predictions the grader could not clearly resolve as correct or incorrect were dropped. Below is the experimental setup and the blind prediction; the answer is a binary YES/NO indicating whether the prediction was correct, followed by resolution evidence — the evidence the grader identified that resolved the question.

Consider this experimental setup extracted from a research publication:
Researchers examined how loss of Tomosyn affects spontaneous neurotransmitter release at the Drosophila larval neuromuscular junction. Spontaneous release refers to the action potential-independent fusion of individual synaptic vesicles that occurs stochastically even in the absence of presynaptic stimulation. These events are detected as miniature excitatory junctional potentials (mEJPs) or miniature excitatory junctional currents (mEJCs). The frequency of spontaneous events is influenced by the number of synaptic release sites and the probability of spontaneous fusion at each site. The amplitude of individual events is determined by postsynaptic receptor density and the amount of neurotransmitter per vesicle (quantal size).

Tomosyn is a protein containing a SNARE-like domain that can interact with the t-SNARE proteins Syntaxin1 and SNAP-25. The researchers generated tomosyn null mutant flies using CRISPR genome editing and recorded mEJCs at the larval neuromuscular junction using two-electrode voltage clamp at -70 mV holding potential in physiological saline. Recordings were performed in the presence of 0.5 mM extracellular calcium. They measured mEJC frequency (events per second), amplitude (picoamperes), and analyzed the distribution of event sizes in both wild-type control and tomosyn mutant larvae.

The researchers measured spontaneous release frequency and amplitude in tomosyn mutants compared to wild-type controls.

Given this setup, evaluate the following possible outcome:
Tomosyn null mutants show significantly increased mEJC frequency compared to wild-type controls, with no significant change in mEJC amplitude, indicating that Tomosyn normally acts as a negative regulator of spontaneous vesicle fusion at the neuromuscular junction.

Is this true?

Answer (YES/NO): YES